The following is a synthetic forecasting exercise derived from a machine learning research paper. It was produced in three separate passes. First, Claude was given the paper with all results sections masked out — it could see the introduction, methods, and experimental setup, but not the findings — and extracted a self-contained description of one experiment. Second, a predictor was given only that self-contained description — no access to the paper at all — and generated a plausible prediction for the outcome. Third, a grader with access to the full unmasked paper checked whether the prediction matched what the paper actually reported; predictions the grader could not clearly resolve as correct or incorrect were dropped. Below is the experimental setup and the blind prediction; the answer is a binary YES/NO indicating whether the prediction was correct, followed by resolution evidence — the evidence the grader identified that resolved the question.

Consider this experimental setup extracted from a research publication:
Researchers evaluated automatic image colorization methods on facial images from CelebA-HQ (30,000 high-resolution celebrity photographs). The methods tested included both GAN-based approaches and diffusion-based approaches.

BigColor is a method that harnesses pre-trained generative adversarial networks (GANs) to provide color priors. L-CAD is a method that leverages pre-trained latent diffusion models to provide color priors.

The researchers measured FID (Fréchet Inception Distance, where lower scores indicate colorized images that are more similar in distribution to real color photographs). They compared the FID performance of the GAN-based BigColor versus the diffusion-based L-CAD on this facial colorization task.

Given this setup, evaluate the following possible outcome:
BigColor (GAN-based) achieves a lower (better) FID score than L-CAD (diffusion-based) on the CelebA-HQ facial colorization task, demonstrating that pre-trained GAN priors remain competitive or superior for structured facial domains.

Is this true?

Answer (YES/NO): YES